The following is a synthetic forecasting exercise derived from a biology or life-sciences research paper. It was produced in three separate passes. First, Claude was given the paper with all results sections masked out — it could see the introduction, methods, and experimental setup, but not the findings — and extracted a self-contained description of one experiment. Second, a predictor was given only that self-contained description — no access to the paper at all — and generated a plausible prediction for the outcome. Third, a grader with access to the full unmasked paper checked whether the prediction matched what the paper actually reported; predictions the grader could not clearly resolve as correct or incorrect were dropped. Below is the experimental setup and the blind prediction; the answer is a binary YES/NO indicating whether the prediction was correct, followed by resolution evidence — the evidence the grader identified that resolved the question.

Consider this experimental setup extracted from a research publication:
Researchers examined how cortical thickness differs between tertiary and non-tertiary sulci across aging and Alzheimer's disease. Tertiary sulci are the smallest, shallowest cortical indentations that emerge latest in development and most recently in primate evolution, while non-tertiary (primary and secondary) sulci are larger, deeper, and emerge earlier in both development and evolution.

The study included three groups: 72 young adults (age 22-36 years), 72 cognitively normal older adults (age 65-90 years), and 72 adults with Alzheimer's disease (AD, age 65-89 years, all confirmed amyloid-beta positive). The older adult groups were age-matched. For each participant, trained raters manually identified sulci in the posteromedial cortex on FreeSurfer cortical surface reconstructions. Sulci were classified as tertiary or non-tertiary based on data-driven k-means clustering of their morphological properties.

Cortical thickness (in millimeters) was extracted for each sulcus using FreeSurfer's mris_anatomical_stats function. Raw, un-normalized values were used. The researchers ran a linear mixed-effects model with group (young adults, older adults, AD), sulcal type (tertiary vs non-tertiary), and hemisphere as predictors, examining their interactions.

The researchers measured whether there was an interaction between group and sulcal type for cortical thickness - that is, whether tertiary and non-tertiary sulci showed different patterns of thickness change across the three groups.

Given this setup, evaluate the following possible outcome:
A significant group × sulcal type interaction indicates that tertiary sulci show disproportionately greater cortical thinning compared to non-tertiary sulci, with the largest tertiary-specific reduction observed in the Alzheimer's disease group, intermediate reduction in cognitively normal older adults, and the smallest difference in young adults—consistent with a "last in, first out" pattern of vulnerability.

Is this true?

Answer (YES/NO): YES